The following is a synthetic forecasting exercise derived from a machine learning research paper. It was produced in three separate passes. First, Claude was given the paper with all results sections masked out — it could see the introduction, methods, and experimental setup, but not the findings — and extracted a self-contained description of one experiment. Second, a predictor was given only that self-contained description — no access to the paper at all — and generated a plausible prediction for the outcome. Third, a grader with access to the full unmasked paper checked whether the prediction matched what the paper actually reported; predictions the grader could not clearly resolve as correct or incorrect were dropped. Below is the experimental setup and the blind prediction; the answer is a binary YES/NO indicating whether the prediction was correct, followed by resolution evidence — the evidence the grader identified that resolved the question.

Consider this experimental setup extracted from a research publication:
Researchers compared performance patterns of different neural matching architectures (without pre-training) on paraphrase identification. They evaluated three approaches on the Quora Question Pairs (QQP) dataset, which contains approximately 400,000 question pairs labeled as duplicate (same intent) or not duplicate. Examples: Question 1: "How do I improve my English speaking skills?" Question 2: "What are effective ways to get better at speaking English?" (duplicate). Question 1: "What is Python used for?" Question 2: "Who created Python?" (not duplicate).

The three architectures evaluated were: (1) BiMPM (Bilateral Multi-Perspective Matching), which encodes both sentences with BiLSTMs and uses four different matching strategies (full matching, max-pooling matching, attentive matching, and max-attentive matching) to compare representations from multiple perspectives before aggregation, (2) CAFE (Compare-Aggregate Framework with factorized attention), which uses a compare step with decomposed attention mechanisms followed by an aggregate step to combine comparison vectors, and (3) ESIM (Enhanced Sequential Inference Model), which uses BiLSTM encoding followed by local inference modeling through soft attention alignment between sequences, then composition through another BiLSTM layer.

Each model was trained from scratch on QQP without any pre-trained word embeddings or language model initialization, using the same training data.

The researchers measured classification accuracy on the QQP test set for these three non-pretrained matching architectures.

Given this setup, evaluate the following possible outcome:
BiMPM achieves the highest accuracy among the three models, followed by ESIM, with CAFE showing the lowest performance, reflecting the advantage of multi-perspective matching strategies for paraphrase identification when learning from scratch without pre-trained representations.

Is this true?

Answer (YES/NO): NO